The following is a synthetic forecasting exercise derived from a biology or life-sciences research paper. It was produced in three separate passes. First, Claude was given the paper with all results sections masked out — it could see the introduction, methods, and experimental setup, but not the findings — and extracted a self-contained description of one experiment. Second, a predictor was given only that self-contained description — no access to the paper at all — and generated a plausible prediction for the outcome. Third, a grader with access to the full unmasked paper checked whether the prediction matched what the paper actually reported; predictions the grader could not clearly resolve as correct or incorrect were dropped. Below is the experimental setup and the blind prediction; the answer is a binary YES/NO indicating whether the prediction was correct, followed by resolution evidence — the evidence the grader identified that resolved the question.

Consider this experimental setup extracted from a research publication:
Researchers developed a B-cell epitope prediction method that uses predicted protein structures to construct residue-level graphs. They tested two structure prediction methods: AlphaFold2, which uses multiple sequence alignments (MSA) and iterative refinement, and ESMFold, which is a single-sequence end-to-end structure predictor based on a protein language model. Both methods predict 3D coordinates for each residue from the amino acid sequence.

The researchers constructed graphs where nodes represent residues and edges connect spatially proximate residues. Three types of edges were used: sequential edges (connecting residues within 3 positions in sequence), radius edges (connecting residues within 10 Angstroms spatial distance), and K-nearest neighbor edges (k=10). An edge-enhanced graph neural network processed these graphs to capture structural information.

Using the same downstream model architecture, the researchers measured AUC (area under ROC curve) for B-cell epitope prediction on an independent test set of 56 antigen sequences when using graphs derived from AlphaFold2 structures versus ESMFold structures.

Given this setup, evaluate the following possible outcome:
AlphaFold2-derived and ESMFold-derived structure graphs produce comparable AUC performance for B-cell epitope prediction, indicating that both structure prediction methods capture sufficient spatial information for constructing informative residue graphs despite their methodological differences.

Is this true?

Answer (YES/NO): NO